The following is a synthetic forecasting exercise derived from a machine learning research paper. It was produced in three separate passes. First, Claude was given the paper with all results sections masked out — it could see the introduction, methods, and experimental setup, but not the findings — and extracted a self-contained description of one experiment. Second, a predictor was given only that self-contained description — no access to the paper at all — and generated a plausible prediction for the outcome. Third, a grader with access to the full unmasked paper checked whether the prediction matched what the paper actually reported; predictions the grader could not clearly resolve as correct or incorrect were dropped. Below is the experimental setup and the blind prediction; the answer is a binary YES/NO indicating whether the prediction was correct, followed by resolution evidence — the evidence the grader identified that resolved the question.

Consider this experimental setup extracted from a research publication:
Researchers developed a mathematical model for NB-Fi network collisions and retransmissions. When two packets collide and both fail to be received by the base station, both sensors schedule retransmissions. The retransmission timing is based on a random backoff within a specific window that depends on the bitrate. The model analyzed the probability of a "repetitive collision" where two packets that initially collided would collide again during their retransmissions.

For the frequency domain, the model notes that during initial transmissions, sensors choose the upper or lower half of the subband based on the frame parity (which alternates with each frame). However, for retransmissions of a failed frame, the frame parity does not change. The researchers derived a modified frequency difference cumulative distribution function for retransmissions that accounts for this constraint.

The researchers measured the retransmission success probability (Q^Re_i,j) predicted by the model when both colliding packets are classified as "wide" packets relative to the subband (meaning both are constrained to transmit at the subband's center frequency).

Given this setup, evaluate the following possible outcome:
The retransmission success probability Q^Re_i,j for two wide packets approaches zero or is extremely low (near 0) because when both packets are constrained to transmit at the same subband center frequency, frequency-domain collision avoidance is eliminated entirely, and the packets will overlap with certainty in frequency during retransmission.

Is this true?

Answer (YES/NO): YES